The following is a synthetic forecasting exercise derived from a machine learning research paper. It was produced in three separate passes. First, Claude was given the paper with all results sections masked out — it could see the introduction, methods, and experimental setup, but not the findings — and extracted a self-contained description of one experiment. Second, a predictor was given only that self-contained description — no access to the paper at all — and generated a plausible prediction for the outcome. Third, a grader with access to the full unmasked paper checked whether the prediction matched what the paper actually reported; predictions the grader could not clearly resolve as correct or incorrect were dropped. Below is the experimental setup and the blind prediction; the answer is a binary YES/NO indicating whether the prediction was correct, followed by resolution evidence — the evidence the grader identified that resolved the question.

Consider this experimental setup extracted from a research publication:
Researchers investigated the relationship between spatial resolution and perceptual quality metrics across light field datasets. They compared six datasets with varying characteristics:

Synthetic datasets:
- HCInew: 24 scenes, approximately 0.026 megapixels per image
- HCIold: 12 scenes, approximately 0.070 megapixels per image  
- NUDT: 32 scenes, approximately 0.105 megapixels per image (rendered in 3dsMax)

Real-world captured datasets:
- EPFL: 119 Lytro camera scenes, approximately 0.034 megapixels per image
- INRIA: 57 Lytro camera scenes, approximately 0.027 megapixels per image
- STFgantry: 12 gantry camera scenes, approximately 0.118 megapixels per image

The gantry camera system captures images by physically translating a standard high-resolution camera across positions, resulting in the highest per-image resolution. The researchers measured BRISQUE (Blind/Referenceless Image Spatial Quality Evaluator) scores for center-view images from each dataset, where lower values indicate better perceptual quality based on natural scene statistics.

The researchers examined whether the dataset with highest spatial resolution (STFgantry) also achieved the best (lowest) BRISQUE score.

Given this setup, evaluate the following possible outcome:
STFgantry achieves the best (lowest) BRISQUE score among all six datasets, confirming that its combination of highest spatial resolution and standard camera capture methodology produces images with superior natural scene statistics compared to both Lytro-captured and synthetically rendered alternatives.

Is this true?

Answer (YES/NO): NO